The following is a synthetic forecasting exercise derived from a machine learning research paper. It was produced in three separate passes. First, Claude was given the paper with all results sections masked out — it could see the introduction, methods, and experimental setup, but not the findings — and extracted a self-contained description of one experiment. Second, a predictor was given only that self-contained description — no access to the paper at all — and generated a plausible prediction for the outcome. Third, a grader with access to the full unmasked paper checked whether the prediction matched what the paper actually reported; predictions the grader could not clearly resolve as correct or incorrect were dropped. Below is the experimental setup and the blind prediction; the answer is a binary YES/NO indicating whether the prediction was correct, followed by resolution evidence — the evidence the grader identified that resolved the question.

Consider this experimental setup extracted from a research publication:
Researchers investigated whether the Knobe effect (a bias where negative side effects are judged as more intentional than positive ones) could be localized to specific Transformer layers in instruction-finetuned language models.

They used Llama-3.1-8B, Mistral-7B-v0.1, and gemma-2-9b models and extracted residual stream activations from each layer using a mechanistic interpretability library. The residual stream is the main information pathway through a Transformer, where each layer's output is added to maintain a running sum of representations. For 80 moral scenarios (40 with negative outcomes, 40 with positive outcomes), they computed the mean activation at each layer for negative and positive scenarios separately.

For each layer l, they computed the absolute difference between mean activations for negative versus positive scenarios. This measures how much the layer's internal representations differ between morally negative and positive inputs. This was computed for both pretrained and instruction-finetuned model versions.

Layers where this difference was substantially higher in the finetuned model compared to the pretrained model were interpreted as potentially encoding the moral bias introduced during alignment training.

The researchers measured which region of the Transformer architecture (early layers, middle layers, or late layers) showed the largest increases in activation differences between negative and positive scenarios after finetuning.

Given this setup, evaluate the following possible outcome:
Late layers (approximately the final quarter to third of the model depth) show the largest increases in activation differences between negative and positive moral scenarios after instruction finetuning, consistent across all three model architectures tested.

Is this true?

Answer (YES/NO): NO